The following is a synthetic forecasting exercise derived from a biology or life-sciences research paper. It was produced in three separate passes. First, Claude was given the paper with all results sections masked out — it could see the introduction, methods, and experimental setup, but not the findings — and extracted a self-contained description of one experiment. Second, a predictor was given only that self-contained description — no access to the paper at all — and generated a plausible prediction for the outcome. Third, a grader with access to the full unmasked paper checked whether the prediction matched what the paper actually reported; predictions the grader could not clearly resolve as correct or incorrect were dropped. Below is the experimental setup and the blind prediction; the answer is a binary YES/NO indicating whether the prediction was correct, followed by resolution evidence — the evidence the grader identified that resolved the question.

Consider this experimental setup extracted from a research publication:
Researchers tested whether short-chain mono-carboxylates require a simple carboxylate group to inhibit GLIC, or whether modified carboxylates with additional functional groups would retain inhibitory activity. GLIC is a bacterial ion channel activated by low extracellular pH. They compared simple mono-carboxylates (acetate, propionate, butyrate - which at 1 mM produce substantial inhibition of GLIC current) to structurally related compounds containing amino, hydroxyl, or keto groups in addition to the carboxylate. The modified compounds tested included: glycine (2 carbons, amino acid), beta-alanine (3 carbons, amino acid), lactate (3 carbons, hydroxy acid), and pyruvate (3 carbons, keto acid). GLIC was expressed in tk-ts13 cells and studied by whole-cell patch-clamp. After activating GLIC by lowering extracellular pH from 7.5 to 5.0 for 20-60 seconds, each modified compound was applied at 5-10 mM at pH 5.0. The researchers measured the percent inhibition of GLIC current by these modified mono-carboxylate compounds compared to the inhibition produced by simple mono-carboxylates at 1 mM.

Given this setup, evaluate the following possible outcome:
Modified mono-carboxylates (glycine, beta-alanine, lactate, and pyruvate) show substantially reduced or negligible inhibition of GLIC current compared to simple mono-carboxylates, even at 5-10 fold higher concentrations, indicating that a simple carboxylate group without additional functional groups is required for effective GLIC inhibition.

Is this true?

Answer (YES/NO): YES